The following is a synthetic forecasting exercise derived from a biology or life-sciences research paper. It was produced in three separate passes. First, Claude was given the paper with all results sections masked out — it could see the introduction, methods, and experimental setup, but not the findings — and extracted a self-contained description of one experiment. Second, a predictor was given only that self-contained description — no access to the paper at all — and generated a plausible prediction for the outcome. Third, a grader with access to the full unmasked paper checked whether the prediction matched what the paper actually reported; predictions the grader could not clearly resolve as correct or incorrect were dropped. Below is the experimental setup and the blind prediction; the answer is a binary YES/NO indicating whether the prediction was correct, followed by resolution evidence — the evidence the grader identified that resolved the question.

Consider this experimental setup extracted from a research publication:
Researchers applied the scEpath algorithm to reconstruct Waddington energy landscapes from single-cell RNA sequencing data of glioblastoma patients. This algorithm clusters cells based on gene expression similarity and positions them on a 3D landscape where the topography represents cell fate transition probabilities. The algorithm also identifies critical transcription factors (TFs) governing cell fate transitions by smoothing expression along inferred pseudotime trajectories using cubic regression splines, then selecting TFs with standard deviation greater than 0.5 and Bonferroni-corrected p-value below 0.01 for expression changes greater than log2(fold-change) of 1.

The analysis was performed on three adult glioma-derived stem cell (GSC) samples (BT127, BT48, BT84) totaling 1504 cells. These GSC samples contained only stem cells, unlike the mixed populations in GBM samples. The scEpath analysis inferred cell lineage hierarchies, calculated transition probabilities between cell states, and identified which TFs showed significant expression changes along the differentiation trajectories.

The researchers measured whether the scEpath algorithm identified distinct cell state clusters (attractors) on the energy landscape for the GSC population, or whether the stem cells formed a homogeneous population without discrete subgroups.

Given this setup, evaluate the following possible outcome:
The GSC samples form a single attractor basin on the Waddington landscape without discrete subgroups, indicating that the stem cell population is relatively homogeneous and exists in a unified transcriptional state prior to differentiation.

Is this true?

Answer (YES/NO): NO